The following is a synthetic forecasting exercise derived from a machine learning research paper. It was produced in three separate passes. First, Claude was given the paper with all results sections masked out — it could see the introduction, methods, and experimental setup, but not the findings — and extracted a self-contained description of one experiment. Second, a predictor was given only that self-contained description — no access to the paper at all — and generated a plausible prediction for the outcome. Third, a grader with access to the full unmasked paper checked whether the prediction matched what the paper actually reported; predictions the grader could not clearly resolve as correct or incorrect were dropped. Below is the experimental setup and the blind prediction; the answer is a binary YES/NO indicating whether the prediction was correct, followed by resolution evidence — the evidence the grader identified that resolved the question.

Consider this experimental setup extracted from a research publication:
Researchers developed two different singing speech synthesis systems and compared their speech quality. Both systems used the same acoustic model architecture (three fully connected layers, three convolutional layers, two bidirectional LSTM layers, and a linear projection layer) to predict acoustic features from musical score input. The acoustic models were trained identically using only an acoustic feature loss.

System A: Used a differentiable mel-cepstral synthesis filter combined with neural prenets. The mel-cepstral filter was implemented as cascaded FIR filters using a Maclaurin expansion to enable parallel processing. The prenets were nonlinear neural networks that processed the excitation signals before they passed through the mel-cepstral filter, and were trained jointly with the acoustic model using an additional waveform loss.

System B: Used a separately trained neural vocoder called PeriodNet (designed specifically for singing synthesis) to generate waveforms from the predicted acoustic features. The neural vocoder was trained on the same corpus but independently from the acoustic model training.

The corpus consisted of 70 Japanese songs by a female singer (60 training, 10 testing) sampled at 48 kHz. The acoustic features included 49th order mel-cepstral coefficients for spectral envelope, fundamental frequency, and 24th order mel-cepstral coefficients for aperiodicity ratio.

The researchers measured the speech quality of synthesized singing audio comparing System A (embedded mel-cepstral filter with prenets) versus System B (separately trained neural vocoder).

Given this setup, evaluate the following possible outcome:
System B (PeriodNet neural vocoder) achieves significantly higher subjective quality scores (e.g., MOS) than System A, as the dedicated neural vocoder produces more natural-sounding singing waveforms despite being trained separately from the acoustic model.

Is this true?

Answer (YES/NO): NO